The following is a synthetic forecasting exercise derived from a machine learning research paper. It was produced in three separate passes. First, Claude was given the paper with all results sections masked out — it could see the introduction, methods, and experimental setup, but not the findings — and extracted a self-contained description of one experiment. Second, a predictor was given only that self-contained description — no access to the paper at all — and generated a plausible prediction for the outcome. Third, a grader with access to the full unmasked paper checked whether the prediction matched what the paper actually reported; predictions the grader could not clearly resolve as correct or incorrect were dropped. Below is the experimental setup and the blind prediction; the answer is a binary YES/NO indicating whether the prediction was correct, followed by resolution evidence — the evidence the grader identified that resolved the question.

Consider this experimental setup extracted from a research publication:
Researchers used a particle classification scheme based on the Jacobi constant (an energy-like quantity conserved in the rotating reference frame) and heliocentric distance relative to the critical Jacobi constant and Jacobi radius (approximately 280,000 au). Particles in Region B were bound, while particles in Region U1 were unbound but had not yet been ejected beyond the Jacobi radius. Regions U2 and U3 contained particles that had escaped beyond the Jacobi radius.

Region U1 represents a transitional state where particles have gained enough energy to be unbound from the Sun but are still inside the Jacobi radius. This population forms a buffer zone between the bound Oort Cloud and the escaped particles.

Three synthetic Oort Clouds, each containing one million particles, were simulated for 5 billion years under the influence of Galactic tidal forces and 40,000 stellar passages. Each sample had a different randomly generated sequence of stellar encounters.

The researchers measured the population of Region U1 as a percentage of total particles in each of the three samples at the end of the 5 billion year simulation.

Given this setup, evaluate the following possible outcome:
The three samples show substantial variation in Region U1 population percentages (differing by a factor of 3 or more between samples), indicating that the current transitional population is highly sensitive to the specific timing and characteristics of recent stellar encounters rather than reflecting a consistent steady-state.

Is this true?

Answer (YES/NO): NO